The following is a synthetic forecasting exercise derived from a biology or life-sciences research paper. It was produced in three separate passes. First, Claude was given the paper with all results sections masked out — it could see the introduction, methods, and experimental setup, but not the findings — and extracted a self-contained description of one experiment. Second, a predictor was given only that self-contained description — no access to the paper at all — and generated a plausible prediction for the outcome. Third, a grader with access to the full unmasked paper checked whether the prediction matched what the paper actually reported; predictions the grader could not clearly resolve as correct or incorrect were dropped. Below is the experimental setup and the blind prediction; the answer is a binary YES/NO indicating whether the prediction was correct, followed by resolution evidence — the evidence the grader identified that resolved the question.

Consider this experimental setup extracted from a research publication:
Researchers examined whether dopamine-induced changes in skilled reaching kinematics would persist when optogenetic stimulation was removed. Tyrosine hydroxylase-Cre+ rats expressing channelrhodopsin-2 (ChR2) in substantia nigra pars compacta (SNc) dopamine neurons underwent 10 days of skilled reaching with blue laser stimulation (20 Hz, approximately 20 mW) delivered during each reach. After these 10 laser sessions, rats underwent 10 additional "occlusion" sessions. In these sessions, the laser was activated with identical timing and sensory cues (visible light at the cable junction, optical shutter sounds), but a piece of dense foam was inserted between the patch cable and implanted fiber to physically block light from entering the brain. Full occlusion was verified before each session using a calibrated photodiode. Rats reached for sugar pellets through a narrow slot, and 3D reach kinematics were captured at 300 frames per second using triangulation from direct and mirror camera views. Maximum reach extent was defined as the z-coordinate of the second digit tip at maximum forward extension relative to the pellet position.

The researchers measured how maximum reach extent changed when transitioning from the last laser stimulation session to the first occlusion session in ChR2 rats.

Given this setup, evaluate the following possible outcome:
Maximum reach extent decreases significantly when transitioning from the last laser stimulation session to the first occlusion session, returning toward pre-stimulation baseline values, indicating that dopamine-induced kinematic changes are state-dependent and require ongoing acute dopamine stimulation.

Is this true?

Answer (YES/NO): NO